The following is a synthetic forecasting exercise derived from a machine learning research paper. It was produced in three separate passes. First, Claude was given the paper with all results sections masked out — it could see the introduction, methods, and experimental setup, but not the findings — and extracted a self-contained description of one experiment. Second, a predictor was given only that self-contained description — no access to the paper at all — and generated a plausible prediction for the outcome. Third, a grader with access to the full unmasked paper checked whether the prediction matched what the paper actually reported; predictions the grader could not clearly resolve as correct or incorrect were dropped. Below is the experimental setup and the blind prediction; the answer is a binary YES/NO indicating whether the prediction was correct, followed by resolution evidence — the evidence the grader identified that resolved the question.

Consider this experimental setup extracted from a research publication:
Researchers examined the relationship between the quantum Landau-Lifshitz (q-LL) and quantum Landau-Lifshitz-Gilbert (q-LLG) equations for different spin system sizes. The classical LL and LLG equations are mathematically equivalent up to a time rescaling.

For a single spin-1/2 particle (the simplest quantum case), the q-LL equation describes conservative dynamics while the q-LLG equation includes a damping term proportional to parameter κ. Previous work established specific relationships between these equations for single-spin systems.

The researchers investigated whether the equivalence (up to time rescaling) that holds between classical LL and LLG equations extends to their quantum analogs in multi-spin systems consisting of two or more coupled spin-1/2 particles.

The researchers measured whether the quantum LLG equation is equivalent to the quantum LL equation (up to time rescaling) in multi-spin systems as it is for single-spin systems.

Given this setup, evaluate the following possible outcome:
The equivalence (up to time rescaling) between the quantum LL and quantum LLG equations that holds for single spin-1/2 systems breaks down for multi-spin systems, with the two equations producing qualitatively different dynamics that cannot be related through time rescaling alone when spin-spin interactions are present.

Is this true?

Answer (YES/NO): YES